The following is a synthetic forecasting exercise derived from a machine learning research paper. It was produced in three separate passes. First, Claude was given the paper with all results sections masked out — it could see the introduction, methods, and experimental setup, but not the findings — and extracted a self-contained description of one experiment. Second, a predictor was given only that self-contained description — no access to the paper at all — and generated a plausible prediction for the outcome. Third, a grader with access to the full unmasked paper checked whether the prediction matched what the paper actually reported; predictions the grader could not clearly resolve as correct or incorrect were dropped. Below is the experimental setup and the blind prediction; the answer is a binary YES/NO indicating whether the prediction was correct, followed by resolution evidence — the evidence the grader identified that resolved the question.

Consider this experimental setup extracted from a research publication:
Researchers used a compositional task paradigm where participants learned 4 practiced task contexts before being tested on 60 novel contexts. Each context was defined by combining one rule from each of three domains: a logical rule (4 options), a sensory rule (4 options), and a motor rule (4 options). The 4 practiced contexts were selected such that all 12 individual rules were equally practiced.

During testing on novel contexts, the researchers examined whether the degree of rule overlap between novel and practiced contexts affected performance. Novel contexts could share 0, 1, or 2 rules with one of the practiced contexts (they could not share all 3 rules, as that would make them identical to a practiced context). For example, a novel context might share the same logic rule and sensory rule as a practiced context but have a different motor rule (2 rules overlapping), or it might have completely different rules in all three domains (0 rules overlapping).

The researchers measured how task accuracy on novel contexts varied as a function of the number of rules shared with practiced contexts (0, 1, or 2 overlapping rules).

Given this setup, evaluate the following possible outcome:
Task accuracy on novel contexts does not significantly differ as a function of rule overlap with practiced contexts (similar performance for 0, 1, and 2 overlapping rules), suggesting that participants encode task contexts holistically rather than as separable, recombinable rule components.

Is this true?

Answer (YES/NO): NO